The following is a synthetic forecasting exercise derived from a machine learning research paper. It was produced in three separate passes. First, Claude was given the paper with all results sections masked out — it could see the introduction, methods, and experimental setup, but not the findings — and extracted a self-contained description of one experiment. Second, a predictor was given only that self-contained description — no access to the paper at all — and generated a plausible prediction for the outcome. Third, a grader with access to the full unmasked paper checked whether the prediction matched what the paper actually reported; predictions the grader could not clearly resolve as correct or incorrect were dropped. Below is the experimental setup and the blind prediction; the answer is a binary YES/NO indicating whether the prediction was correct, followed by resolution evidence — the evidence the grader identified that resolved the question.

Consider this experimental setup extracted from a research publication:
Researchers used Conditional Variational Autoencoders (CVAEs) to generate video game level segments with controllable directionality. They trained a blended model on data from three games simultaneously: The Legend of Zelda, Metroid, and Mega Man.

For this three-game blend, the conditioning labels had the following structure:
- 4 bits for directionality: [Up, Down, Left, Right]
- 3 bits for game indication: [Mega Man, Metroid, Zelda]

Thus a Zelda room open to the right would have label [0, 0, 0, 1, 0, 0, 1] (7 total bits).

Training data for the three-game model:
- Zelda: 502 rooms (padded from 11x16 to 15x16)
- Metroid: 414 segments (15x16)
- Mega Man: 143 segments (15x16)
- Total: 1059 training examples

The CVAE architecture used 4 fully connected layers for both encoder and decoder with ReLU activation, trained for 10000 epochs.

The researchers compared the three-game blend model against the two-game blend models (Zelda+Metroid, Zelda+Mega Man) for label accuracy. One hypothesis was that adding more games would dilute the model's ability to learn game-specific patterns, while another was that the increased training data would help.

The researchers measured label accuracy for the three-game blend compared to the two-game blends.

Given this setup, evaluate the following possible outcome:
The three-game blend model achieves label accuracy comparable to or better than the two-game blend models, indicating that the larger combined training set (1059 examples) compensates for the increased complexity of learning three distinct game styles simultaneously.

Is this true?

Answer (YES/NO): NO